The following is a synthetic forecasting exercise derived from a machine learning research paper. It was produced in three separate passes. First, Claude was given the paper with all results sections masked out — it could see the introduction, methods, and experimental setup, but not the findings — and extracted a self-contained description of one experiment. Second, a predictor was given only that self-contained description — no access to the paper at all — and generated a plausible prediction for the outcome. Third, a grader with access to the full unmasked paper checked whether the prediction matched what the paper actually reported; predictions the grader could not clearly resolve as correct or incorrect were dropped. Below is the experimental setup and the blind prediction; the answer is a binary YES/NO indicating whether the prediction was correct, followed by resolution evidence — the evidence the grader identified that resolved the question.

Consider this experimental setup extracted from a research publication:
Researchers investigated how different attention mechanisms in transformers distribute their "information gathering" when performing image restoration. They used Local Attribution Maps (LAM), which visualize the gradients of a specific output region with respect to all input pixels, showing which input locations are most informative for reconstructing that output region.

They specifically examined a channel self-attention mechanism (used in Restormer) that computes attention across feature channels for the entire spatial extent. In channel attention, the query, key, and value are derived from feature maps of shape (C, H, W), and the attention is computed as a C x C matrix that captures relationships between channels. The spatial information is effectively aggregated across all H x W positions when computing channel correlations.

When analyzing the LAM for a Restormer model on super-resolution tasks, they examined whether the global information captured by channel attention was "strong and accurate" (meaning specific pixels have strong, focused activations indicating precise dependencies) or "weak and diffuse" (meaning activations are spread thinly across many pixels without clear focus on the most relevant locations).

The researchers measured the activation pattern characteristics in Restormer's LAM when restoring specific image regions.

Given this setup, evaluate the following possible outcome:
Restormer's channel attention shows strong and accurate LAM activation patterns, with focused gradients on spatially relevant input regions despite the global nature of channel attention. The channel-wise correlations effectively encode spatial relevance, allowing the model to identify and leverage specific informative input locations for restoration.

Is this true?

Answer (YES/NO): NO